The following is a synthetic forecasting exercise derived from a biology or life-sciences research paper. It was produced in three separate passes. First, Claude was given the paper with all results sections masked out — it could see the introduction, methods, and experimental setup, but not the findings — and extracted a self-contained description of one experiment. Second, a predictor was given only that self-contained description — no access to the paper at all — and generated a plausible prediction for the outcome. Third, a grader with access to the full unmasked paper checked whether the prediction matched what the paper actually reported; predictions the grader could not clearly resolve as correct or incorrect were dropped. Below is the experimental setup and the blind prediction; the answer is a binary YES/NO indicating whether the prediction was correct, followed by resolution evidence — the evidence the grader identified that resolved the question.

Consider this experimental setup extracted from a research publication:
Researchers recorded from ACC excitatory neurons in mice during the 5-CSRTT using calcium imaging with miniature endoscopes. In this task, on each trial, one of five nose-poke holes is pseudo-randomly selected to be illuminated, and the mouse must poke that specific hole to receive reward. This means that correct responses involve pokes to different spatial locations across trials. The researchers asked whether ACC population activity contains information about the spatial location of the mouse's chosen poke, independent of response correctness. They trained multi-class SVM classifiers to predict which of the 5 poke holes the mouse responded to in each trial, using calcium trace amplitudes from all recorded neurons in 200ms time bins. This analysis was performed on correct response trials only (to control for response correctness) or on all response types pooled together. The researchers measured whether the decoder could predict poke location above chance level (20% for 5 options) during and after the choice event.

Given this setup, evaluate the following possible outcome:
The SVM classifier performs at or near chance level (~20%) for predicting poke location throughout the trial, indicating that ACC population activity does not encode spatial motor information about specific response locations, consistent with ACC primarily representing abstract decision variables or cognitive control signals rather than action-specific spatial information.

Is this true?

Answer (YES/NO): NO